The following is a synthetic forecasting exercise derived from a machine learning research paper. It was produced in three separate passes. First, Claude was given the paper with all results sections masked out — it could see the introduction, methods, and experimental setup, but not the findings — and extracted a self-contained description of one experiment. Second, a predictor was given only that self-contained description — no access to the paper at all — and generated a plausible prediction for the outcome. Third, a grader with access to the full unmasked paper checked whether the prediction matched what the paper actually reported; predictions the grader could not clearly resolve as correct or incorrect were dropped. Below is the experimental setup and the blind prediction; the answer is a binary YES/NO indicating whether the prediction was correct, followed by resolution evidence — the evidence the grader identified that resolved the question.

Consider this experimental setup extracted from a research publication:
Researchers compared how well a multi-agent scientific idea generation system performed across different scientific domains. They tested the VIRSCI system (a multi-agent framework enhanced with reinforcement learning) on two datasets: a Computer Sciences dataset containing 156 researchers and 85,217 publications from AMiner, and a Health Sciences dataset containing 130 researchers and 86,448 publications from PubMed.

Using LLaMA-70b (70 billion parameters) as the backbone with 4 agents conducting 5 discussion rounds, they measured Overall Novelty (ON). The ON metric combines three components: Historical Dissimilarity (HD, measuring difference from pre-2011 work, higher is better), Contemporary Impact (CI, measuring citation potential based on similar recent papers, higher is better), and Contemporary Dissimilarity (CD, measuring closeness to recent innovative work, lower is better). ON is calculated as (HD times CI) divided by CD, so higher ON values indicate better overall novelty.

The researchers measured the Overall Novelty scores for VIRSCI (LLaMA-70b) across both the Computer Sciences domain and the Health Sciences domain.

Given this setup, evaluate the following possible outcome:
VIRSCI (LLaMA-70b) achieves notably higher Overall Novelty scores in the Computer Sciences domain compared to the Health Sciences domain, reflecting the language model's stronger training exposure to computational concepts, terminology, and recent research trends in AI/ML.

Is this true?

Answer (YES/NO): NO